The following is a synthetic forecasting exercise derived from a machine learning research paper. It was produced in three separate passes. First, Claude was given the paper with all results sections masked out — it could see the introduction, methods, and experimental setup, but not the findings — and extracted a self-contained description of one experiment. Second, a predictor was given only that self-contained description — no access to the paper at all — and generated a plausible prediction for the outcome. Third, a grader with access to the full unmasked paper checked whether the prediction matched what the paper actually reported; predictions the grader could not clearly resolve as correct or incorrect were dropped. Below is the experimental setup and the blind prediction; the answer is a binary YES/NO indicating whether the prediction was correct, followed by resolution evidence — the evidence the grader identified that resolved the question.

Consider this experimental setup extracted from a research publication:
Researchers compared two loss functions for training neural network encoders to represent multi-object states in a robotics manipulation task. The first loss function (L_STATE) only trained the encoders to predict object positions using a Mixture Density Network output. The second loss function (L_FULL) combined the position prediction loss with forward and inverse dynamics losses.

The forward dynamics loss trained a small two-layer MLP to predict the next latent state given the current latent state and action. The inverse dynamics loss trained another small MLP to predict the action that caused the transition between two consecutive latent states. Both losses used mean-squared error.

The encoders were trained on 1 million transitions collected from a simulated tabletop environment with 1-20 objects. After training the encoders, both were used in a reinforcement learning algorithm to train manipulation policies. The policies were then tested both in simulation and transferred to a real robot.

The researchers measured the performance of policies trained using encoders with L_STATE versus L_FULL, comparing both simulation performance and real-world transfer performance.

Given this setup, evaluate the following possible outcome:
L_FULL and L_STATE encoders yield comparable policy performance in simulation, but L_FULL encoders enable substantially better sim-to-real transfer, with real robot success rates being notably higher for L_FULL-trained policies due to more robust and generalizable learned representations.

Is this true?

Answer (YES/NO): NO